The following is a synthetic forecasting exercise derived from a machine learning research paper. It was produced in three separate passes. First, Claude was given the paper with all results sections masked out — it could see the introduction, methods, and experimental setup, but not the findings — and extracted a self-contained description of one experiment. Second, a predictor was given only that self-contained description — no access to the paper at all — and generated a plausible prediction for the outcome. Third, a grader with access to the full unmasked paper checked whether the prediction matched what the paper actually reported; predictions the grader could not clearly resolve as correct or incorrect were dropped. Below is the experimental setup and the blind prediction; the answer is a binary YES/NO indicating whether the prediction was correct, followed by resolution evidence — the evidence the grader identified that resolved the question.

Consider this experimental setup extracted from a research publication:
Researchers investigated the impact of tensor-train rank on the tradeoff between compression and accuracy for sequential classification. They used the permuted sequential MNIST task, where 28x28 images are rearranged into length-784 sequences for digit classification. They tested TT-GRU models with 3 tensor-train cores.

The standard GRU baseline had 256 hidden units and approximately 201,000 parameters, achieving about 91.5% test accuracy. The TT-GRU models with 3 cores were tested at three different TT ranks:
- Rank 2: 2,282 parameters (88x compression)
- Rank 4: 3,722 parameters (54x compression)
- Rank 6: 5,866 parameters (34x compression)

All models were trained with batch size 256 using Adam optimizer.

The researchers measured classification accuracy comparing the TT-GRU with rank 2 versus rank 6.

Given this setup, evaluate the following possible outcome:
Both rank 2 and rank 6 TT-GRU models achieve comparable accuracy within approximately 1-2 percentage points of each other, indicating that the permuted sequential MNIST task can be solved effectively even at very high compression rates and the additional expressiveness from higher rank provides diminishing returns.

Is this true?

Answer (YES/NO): YES